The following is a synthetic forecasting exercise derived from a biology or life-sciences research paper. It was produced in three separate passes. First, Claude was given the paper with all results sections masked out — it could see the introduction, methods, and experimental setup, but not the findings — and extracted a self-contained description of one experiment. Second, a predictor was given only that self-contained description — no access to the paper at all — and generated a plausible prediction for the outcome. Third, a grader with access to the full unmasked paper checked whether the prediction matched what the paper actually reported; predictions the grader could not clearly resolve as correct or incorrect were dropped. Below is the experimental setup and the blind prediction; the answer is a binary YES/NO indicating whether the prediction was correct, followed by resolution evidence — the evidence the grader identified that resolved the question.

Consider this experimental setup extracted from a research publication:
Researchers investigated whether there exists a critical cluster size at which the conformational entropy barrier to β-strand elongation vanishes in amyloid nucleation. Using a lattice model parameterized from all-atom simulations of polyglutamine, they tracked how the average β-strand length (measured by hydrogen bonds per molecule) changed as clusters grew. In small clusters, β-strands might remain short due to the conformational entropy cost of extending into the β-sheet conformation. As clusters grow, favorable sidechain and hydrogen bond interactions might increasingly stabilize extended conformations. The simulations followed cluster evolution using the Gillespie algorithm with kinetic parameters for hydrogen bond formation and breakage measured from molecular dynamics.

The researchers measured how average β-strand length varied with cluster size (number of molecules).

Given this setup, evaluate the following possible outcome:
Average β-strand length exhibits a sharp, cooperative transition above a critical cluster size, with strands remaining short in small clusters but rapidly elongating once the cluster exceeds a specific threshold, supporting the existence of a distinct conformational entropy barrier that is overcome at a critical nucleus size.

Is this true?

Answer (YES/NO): YES